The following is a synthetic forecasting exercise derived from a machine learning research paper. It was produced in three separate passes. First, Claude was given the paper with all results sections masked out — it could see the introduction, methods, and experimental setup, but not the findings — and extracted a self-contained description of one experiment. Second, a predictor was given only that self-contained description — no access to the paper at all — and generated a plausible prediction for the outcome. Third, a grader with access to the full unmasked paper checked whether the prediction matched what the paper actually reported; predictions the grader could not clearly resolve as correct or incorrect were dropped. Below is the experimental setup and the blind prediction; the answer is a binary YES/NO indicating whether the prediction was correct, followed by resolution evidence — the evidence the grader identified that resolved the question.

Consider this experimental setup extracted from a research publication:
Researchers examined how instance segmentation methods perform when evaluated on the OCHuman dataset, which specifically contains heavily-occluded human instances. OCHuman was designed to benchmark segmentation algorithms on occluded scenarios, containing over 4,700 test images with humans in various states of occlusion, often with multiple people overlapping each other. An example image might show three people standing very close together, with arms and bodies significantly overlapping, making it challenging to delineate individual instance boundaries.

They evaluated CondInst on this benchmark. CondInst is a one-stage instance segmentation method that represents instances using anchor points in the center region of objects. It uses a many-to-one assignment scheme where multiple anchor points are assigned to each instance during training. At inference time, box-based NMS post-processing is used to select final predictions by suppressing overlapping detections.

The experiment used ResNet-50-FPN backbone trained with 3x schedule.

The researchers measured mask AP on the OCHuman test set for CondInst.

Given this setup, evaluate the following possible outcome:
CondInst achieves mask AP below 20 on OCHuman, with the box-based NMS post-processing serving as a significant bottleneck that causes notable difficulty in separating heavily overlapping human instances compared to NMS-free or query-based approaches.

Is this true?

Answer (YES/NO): NO